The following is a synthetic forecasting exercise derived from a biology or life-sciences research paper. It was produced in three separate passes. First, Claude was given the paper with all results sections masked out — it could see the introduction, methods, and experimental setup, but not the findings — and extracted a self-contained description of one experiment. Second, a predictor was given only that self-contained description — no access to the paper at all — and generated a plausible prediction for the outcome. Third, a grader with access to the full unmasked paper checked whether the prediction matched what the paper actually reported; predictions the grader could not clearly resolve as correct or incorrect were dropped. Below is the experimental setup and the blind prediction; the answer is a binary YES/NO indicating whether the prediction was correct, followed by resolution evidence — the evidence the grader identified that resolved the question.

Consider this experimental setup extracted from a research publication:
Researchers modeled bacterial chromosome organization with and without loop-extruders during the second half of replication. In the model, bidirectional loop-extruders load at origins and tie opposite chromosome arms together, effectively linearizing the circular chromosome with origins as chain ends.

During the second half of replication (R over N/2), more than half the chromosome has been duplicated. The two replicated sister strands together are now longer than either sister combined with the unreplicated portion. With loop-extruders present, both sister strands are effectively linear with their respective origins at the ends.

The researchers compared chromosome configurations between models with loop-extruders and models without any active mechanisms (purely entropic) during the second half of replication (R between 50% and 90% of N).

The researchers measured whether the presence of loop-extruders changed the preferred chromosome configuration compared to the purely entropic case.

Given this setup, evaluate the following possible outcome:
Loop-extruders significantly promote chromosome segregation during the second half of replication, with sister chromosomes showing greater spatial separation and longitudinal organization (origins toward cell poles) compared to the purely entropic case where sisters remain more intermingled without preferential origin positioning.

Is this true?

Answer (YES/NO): YES